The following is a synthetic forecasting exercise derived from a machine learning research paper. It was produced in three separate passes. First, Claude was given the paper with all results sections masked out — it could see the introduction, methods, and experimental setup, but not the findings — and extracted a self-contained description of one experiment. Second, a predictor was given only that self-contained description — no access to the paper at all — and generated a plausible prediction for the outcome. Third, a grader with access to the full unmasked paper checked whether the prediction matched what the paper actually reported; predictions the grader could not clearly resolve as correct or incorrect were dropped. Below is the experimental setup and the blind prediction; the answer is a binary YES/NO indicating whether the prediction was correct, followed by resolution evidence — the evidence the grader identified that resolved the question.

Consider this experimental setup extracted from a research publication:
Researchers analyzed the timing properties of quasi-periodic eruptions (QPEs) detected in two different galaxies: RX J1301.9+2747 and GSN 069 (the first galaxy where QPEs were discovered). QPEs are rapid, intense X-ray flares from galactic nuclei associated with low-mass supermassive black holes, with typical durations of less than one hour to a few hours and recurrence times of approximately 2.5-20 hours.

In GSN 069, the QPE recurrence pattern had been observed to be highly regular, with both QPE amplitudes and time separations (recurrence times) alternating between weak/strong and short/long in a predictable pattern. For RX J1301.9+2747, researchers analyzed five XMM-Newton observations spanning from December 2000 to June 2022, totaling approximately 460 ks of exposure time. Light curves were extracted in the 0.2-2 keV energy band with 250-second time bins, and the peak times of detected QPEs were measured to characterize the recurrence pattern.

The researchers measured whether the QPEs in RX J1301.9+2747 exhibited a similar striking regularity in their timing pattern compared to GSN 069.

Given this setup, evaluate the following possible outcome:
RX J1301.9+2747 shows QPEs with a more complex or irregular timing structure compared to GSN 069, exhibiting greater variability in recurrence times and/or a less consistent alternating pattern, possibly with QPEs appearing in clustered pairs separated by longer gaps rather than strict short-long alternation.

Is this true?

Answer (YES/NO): YES